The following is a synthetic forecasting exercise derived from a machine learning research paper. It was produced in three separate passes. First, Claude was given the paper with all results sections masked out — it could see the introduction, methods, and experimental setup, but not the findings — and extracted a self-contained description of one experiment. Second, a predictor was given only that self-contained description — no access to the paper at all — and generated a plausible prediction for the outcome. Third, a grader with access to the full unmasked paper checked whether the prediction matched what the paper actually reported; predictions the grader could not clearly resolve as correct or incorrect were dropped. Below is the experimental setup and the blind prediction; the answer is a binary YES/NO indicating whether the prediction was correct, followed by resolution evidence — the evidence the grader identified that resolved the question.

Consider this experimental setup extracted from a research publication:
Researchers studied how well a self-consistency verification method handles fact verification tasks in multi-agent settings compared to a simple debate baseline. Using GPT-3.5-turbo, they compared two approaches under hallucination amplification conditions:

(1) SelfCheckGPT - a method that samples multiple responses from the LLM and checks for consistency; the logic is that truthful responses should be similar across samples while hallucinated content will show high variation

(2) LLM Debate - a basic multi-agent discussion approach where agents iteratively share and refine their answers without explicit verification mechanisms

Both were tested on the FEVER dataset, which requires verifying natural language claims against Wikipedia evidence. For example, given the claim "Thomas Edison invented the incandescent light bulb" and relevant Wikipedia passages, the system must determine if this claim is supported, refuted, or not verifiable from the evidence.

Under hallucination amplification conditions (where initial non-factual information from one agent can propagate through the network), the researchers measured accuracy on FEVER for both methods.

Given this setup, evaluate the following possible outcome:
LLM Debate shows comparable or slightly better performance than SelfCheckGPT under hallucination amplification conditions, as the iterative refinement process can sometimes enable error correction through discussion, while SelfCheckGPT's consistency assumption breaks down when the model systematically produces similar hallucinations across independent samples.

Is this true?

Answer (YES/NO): NO